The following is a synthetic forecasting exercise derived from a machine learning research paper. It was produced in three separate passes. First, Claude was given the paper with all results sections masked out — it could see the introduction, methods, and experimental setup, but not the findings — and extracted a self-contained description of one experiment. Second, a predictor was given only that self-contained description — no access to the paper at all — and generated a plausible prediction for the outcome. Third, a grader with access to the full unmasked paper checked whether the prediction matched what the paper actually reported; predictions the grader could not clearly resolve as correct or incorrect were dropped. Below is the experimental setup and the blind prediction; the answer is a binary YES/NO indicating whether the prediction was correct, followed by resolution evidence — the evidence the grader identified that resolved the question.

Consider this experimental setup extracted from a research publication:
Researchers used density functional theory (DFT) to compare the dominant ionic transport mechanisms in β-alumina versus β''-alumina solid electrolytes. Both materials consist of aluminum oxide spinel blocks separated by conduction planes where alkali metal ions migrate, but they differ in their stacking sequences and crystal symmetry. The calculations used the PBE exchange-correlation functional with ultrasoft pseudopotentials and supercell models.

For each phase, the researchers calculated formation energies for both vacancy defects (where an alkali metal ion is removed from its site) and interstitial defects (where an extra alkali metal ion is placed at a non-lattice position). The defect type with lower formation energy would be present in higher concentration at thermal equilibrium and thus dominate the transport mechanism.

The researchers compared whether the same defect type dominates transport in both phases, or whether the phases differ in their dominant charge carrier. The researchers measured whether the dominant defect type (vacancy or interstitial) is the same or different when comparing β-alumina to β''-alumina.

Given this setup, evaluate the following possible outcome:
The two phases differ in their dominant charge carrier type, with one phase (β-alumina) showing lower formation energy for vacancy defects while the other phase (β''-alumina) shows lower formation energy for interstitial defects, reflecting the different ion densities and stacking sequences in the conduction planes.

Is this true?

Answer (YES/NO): NO